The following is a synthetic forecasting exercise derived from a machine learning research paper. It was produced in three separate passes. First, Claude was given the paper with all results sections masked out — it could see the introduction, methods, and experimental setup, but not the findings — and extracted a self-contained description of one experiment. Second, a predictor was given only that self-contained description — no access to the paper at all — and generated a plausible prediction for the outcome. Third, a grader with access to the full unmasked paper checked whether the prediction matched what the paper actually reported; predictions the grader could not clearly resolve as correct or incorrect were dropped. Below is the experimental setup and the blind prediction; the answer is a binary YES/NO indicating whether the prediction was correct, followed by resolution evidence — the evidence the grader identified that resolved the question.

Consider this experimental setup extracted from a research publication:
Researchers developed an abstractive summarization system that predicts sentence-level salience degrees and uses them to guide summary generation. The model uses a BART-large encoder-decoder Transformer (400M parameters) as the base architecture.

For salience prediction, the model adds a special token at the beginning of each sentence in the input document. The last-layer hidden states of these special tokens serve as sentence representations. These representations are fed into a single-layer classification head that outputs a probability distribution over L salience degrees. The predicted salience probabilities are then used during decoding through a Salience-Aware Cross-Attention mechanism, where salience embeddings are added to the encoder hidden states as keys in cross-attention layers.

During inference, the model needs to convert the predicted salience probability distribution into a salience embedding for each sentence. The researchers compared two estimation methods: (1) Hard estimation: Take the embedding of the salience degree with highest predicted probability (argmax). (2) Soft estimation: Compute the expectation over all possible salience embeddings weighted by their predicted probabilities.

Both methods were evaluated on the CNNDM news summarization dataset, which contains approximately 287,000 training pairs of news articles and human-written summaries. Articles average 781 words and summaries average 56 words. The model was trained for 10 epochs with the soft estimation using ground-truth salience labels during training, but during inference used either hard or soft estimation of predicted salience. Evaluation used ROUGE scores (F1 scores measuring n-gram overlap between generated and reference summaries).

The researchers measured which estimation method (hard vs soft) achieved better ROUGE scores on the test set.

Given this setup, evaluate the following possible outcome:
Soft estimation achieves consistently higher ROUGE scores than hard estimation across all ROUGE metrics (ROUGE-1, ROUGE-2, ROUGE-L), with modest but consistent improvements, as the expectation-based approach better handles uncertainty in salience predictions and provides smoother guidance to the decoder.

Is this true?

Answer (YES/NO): YES